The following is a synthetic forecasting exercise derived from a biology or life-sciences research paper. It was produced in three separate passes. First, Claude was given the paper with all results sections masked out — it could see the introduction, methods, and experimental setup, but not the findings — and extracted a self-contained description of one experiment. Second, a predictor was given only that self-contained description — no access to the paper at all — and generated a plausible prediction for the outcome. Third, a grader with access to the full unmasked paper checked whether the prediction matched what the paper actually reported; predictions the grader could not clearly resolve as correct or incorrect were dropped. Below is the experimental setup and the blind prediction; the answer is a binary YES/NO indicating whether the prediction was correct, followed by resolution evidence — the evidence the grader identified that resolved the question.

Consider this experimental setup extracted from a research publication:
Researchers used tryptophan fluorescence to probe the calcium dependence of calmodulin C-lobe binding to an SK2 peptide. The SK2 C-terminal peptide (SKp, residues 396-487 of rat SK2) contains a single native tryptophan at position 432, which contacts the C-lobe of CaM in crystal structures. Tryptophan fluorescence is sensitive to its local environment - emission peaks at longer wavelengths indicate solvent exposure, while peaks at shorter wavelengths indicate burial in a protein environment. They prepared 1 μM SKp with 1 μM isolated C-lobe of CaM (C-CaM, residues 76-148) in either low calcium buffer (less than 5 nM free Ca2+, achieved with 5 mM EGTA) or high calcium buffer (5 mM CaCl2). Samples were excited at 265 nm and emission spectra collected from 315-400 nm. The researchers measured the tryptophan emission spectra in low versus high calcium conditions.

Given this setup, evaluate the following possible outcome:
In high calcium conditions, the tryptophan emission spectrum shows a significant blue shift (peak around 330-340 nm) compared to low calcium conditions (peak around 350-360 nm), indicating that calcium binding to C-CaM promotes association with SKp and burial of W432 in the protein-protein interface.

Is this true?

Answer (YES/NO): NO